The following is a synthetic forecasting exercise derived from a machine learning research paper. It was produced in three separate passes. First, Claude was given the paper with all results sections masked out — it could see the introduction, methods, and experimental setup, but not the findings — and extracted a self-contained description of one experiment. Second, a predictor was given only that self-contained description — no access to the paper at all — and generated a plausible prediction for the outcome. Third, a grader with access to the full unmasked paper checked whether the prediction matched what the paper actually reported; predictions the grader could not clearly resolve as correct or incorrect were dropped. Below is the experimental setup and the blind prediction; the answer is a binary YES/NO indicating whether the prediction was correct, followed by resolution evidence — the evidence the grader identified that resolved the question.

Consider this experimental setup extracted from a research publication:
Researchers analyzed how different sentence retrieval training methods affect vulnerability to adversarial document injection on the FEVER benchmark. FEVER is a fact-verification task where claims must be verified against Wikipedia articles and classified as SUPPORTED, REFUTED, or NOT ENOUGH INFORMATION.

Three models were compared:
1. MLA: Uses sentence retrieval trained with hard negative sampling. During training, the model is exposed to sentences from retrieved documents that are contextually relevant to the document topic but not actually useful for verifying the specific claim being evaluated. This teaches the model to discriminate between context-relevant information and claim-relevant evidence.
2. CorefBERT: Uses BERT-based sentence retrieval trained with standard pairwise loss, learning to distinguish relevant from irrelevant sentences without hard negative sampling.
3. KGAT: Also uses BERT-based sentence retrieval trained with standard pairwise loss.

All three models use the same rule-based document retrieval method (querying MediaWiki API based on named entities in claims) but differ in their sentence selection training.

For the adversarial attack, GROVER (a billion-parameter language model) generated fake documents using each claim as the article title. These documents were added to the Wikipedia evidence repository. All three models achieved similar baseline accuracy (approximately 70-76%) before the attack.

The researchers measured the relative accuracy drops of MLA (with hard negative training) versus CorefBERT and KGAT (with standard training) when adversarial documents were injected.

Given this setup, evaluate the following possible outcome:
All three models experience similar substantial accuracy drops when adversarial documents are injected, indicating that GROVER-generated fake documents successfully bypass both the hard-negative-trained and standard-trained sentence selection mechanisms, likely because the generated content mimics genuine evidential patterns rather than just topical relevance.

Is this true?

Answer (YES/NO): NO